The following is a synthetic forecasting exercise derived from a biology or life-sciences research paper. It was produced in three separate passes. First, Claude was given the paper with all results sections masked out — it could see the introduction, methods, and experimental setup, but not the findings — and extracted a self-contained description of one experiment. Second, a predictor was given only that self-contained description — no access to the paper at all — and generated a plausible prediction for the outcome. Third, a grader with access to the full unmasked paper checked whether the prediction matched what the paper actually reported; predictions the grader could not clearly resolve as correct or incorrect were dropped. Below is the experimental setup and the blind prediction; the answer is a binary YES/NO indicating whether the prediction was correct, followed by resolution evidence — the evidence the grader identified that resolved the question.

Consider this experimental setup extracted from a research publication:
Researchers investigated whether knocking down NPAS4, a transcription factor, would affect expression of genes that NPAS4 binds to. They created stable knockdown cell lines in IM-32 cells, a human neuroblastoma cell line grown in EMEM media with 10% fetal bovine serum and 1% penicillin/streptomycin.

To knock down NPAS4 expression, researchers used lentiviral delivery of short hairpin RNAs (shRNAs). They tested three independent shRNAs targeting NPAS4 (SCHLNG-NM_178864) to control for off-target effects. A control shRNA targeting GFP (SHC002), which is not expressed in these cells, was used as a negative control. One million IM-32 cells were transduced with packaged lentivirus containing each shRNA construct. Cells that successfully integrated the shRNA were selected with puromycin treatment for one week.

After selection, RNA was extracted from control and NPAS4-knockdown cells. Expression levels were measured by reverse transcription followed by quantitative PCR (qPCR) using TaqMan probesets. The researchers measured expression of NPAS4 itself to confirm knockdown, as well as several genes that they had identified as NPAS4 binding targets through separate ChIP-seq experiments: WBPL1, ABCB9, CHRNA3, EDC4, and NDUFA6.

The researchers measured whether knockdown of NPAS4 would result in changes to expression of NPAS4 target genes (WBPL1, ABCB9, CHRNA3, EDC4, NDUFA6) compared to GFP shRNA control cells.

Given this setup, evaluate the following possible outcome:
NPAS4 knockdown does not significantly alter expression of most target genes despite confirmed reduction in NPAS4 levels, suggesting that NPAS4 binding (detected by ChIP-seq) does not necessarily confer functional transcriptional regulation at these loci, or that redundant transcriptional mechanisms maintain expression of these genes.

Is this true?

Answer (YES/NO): NO